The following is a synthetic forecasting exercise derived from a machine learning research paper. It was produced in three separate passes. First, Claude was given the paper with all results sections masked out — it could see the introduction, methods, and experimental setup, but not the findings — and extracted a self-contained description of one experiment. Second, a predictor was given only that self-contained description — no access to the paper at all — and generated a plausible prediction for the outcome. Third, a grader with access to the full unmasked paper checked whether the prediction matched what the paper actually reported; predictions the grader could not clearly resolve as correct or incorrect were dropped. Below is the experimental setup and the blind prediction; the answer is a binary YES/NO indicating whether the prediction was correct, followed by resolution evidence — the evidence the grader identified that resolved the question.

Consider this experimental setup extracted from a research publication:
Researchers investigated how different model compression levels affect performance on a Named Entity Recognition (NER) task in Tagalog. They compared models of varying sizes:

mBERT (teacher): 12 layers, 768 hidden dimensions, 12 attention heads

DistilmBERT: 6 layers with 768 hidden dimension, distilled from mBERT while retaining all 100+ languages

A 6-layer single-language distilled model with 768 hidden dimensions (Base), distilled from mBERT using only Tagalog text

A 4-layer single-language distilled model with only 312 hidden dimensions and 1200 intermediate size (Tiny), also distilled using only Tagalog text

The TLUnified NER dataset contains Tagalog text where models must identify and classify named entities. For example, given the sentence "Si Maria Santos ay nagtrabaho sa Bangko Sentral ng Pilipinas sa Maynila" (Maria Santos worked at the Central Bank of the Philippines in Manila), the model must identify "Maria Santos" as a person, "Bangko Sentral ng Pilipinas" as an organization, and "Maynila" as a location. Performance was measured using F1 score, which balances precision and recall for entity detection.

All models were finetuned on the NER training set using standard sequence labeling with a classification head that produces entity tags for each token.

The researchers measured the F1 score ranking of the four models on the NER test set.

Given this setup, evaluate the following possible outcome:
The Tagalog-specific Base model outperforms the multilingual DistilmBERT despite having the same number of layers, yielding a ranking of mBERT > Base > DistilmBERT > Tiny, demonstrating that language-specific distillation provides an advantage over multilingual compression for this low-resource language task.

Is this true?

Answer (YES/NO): NO